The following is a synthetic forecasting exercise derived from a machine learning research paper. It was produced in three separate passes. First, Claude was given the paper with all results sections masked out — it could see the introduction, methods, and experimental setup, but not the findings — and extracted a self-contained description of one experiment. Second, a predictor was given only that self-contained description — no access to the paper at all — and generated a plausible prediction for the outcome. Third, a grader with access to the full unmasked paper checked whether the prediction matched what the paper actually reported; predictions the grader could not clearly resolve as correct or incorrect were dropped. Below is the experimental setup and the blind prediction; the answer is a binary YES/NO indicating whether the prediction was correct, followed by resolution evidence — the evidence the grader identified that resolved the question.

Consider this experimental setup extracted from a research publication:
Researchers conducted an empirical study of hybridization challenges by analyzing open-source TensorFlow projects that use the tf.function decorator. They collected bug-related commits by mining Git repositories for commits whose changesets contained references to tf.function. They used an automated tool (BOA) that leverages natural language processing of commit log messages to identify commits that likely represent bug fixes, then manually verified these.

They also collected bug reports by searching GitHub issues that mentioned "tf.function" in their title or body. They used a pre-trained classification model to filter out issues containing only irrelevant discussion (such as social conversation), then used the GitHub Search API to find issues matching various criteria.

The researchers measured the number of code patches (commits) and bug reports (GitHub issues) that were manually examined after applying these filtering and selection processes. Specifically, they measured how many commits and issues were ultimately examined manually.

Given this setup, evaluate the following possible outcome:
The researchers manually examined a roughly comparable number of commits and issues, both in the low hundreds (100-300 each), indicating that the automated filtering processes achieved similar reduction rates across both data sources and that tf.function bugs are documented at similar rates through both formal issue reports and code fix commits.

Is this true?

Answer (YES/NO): NO